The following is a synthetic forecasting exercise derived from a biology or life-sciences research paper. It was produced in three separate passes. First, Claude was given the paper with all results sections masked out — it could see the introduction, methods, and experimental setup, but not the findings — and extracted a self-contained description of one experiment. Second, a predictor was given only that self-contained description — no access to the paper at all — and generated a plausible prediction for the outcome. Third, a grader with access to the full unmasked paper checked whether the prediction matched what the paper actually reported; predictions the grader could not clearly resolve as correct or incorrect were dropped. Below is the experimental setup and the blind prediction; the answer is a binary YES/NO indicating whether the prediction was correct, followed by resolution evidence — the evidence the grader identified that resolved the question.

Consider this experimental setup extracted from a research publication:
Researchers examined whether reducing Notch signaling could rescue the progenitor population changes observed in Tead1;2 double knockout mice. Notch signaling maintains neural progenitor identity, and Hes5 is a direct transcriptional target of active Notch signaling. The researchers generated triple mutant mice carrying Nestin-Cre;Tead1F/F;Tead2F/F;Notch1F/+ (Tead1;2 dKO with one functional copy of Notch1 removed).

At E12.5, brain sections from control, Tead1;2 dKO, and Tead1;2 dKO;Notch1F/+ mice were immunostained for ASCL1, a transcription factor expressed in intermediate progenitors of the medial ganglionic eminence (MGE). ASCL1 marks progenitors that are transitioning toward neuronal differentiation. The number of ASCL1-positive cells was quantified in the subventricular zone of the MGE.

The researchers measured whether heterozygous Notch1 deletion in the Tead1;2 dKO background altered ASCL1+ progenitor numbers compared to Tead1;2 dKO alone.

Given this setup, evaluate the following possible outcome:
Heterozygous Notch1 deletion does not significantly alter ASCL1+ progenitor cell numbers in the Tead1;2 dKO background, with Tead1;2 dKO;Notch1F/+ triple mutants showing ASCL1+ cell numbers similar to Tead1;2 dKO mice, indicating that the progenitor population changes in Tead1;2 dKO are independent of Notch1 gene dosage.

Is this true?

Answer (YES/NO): NO